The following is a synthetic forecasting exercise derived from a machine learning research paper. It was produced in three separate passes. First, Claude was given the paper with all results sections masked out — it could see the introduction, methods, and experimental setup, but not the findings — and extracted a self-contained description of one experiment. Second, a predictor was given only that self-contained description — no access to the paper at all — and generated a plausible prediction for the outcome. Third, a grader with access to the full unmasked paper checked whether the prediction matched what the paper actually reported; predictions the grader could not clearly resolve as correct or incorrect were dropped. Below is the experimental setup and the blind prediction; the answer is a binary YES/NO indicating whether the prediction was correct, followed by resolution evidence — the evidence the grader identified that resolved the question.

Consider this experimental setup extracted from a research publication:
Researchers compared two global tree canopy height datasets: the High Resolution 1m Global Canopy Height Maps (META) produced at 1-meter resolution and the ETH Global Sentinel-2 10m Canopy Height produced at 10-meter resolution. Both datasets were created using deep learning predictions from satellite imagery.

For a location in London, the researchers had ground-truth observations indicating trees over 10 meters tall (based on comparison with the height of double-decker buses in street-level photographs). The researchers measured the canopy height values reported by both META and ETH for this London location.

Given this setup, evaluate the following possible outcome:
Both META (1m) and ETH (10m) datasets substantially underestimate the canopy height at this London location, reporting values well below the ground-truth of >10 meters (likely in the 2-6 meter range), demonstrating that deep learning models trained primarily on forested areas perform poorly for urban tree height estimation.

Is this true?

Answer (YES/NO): NO